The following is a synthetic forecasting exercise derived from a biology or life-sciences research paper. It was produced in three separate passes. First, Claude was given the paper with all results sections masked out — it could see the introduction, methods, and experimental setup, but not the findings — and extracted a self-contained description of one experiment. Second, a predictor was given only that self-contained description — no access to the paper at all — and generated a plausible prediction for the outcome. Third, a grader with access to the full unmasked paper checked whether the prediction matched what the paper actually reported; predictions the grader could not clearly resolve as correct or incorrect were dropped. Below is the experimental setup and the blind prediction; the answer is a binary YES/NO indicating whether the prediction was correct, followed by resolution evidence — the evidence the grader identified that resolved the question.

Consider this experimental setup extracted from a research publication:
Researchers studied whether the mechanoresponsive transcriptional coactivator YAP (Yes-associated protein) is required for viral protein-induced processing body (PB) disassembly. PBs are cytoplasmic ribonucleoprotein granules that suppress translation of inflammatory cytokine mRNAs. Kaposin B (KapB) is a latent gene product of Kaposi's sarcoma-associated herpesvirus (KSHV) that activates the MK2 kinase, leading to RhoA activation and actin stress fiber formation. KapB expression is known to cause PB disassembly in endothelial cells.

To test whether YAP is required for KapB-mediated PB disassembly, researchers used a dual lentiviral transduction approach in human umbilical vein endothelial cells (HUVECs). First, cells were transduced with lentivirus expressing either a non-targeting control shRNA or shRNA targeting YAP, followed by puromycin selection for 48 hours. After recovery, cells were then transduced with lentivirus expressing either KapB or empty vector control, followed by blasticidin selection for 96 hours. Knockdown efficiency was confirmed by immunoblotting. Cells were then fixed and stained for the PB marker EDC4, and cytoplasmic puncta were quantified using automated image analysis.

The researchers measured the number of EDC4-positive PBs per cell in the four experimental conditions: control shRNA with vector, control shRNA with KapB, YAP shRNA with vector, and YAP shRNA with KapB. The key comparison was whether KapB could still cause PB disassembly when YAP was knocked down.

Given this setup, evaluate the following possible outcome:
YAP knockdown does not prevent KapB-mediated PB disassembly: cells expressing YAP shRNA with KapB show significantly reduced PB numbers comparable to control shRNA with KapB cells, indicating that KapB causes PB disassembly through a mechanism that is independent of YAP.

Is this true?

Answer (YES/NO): NO